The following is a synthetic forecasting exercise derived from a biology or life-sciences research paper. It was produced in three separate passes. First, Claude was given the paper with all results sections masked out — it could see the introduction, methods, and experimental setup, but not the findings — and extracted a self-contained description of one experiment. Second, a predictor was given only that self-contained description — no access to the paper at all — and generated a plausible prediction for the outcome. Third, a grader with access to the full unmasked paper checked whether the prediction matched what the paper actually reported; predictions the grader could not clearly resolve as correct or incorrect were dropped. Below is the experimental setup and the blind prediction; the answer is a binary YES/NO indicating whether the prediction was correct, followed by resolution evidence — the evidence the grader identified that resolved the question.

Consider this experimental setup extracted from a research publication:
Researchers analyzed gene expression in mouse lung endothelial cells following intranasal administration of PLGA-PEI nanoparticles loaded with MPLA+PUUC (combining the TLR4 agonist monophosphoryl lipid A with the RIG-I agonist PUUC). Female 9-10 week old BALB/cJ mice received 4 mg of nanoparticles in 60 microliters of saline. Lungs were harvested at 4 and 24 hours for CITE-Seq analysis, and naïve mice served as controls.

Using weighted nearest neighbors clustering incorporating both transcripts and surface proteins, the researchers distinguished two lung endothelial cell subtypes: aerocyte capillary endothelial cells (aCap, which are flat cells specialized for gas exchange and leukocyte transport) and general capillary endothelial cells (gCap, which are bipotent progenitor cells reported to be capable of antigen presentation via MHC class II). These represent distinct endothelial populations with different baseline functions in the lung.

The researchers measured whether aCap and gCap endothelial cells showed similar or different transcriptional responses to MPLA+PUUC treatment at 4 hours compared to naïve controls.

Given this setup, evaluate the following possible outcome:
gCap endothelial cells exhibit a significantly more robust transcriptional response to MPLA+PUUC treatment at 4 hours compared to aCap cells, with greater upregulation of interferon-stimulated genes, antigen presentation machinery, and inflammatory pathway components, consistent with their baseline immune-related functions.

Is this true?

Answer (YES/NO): NO